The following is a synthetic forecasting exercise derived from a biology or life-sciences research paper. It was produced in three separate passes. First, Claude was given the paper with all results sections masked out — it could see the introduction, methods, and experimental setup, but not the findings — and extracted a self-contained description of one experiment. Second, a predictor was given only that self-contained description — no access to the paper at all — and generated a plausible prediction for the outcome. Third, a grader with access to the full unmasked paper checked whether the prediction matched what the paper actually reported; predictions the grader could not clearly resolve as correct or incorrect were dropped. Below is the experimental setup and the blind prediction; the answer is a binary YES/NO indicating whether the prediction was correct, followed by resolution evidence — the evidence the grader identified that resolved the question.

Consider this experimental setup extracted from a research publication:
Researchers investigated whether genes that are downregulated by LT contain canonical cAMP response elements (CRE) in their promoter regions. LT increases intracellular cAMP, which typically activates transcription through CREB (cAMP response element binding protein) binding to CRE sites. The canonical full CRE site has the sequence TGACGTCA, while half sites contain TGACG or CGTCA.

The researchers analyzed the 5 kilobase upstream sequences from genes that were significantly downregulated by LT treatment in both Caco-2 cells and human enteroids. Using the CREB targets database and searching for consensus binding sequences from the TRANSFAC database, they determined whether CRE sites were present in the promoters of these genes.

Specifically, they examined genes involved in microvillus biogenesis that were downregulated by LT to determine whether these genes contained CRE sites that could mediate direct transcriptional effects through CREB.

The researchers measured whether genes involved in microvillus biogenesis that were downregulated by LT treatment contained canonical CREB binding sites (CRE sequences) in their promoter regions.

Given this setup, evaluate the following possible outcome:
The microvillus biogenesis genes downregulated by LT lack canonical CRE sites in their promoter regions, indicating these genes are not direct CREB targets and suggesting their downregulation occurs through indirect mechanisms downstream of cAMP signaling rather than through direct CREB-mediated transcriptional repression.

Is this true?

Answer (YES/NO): YES